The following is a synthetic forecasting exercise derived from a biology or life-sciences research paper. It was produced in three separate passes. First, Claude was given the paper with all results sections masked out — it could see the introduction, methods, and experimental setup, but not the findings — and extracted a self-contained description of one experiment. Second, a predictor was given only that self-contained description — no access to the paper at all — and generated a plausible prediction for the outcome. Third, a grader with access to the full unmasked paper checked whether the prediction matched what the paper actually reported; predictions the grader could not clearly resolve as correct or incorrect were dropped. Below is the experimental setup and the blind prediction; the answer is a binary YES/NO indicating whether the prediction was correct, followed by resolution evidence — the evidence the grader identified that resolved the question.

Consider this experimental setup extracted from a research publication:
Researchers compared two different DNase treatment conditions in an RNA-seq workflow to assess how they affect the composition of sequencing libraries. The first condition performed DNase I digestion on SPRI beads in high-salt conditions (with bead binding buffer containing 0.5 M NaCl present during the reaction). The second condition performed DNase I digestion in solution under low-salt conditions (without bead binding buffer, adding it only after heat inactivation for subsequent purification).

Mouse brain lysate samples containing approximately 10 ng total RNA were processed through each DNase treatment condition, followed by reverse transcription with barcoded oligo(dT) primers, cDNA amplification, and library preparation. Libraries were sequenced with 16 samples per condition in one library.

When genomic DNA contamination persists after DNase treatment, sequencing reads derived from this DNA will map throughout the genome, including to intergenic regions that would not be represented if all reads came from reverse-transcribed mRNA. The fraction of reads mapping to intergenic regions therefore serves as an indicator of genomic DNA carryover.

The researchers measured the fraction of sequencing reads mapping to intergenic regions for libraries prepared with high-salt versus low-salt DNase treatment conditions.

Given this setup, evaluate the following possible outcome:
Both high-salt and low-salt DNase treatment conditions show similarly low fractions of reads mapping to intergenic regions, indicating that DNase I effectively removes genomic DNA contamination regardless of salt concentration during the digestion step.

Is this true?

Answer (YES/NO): NO